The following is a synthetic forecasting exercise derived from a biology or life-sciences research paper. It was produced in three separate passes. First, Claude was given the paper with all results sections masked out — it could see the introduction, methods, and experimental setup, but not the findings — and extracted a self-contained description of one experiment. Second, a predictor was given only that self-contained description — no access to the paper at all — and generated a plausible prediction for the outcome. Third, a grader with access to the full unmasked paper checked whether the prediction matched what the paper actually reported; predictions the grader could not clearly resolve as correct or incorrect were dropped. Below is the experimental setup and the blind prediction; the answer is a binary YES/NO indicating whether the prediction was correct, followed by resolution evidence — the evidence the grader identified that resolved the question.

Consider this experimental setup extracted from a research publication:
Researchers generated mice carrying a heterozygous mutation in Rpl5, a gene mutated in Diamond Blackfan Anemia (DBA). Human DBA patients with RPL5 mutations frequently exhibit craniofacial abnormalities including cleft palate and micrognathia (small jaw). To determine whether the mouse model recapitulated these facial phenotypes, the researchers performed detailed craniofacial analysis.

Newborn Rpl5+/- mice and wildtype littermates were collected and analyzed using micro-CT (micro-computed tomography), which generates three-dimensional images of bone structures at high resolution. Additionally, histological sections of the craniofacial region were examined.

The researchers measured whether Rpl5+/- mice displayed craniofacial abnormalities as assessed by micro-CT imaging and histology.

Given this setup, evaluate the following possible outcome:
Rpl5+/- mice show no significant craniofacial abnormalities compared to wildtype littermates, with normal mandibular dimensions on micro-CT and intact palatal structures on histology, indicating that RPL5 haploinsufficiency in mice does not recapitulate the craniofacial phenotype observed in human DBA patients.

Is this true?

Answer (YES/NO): YES